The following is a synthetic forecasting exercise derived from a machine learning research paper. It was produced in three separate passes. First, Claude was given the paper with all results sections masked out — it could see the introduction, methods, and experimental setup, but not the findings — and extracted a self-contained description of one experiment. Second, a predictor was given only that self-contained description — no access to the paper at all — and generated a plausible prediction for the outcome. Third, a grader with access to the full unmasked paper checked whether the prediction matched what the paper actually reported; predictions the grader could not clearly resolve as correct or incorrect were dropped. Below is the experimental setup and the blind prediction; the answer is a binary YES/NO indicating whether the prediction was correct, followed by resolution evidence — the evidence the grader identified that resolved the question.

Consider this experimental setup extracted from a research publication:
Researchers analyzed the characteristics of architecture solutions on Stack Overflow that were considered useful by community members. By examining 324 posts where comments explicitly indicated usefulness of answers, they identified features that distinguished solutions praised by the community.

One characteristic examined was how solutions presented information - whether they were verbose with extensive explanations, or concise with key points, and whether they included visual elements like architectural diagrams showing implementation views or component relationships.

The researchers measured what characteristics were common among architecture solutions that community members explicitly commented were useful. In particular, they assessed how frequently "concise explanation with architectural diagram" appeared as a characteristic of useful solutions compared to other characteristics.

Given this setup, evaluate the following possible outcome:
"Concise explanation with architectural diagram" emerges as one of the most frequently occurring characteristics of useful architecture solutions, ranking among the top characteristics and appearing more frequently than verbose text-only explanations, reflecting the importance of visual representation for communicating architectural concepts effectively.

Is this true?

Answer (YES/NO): YES